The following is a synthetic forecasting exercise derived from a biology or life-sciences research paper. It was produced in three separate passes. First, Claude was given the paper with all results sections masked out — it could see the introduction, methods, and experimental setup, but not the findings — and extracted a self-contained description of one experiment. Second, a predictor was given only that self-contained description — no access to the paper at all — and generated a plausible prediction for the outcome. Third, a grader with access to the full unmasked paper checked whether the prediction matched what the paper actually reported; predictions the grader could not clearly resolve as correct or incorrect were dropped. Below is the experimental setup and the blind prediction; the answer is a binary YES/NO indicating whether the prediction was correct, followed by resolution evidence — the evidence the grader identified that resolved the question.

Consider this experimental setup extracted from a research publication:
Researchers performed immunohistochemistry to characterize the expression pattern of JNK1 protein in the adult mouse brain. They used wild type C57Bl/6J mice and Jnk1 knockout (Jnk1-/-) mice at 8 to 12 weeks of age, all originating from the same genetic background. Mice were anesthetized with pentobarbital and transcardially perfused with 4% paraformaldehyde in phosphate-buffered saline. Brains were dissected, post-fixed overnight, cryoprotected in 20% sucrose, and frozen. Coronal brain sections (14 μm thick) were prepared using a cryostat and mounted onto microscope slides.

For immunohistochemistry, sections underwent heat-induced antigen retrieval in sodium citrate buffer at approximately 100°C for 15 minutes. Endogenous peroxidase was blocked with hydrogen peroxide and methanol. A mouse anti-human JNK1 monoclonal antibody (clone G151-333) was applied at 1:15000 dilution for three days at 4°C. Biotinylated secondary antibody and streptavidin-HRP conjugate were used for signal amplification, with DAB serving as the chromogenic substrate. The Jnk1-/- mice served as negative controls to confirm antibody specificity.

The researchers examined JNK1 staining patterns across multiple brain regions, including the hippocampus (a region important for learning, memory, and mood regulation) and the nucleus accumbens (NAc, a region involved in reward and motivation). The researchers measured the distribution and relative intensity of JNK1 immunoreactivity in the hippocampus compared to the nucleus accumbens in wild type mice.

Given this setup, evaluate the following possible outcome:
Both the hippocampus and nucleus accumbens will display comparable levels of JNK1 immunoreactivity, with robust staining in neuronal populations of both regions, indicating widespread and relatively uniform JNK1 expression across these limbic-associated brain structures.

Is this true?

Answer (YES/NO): NO